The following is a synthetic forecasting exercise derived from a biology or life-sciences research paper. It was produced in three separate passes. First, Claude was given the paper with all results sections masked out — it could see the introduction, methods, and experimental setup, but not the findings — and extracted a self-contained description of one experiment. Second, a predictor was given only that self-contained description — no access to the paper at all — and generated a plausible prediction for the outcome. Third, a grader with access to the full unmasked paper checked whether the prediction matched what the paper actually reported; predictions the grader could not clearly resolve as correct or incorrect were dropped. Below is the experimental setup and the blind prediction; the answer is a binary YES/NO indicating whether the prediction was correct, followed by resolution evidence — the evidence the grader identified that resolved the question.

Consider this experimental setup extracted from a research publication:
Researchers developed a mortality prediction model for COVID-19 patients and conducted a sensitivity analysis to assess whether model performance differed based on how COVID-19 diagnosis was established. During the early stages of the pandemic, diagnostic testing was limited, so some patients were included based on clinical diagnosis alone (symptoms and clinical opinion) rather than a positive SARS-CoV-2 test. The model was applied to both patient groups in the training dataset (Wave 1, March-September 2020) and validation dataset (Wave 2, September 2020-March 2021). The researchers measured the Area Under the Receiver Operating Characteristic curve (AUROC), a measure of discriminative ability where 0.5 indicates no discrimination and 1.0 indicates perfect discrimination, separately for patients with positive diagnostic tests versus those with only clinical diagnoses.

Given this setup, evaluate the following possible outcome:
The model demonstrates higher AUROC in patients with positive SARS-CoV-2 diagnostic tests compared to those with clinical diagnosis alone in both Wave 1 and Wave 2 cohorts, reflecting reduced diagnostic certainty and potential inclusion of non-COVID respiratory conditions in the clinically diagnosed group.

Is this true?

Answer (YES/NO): NO